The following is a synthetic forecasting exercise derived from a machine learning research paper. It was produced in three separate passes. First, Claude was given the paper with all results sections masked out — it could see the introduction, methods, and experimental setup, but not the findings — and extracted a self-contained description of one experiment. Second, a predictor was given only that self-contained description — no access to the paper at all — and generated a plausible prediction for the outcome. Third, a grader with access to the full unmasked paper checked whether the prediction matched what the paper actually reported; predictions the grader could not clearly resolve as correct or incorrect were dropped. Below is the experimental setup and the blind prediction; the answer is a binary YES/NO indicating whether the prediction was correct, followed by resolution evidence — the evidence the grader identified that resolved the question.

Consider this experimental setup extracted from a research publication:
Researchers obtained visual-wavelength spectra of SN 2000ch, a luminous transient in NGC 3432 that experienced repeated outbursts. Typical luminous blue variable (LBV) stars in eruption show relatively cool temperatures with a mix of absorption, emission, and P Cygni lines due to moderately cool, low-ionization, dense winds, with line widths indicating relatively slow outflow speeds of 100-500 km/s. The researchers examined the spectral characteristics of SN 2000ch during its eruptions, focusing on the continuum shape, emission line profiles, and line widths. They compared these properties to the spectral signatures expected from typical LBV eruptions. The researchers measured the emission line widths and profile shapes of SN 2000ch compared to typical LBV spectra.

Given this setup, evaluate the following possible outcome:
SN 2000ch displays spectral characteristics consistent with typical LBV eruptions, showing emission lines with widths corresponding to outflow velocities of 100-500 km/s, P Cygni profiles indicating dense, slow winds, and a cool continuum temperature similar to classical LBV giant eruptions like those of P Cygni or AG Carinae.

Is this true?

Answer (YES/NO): NO